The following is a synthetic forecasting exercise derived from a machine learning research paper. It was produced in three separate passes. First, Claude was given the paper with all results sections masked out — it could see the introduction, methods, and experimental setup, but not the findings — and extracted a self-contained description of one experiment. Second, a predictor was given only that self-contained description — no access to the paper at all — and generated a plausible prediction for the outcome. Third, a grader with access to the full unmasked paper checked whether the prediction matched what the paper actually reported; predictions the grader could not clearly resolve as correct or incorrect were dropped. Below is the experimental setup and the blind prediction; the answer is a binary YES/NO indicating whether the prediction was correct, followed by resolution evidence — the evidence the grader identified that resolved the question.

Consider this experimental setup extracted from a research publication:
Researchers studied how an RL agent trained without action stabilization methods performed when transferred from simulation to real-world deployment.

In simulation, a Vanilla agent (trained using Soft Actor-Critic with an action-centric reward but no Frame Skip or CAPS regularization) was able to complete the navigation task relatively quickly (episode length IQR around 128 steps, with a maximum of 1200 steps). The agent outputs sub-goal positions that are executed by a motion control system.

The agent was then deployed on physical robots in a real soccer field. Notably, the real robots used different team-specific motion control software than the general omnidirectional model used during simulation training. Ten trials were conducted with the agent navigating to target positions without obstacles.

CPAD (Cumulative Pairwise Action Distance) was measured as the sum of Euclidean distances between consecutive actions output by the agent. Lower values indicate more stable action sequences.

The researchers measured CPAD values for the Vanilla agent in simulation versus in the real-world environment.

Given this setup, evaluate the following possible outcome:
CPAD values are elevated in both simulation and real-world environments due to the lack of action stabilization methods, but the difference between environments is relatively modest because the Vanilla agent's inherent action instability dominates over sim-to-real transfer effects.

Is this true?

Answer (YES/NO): NO